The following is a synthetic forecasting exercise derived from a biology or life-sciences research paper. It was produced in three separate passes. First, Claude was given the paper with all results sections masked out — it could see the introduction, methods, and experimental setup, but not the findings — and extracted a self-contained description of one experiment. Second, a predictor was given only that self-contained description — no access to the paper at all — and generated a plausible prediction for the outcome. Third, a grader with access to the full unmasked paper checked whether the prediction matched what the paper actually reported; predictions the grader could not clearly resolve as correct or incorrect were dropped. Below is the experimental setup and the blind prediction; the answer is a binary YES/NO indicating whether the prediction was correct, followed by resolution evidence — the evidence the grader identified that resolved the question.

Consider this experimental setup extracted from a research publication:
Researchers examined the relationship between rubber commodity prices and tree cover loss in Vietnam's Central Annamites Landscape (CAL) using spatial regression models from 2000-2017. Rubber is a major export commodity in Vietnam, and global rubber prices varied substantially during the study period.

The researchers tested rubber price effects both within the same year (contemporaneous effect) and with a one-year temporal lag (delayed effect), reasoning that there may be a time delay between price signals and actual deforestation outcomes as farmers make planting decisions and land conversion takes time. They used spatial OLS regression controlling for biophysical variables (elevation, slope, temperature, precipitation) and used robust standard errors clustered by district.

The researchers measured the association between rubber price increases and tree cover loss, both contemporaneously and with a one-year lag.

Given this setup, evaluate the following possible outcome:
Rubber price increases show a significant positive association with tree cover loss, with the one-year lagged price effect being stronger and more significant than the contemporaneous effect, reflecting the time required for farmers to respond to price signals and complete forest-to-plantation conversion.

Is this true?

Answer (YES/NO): NO